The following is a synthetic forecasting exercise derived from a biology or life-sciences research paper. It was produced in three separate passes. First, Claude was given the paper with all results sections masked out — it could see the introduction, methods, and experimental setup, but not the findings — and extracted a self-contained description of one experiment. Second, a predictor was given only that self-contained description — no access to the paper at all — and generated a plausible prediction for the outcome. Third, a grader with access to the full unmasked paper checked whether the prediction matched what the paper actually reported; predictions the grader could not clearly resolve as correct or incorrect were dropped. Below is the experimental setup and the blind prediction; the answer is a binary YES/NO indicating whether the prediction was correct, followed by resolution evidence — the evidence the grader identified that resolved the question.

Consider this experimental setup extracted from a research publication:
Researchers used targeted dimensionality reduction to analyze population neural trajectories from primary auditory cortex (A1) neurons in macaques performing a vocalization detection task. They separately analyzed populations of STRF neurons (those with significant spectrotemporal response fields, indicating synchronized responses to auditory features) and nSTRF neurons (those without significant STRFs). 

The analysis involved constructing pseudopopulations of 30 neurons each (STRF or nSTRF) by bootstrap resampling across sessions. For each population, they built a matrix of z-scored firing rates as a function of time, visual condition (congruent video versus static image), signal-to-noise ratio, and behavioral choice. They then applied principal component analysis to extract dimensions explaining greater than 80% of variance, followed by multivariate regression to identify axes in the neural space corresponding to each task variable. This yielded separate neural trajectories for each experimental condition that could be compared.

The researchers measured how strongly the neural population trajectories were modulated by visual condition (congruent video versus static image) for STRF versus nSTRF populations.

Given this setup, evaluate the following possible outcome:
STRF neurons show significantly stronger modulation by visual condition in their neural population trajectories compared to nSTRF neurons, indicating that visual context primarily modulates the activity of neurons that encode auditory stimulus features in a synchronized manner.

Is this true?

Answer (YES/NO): NO